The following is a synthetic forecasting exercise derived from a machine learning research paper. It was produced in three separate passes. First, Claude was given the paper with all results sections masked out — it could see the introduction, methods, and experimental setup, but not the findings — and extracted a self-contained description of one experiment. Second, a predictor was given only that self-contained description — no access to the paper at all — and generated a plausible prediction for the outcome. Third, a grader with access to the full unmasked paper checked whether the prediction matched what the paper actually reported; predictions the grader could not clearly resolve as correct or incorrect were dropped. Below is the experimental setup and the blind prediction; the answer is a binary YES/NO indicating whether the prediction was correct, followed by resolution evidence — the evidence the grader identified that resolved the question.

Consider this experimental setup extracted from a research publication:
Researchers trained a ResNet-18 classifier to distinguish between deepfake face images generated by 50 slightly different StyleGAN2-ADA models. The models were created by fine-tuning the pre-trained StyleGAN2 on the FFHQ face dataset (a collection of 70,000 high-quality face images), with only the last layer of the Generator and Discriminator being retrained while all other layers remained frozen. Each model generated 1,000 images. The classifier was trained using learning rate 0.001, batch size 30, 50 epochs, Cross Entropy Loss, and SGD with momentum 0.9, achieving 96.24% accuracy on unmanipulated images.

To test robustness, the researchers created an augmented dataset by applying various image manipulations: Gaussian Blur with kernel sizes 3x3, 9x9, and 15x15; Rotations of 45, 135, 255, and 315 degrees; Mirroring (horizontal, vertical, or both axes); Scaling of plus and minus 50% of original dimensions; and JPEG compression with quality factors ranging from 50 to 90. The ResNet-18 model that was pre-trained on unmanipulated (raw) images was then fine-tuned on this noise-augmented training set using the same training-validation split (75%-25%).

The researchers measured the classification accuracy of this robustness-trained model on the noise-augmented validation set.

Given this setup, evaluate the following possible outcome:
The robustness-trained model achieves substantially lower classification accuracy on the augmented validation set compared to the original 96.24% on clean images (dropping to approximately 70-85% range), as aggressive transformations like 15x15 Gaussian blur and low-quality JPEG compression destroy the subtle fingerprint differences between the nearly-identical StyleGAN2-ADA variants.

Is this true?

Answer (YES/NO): YES